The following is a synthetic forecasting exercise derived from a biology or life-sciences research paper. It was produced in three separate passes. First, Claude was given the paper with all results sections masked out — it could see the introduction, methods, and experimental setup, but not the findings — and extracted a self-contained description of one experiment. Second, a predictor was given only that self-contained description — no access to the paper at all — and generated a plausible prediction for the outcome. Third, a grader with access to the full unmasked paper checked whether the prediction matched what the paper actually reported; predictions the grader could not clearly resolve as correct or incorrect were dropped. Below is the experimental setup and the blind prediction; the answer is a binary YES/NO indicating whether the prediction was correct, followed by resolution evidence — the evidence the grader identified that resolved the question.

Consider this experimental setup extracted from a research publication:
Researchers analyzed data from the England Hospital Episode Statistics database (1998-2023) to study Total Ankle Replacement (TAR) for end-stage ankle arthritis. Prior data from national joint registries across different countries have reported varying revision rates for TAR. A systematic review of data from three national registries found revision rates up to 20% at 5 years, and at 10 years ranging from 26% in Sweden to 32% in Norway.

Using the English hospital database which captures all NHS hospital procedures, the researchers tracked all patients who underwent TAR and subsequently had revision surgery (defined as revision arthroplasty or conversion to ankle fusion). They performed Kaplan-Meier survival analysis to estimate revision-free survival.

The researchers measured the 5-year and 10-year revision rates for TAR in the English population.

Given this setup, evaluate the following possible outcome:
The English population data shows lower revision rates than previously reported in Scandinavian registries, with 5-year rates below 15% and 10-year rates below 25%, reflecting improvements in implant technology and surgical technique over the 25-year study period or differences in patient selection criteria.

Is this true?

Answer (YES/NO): YES